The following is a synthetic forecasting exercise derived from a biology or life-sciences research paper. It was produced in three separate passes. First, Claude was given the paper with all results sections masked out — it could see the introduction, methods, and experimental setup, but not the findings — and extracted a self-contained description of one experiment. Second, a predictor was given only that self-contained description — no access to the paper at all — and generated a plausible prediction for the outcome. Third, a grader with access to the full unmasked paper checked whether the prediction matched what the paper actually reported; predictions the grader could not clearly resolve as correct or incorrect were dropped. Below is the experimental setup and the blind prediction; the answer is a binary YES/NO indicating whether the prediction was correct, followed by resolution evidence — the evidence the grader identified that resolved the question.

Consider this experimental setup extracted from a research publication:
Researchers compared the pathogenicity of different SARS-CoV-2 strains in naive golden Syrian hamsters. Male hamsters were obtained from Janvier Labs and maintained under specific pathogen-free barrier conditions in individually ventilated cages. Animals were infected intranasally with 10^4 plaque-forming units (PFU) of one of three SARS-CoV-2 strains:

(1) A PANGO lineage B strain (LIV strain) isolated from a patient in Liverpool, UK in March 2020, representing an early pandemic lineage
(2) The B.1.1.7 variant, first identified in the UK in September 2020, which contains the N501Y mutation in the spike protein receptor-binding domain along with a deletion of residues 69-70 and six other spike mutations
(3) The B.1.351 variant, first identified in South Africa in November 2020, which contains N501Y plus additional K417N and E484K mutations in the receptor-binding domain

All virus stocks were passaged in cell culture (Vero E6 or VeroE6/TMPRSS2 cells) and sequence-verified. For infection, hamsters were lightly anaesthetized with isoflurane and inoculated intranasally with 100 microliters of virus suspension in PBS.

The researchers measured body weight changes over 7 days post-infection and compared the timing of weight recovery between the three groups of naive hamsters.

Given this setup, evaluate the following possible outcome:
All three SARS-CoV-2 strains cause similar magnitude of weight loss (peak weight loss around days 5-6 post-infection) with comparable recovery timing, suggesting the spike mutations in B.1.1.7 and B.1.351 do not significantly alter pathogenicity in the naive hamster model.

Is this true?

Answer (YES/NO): NO